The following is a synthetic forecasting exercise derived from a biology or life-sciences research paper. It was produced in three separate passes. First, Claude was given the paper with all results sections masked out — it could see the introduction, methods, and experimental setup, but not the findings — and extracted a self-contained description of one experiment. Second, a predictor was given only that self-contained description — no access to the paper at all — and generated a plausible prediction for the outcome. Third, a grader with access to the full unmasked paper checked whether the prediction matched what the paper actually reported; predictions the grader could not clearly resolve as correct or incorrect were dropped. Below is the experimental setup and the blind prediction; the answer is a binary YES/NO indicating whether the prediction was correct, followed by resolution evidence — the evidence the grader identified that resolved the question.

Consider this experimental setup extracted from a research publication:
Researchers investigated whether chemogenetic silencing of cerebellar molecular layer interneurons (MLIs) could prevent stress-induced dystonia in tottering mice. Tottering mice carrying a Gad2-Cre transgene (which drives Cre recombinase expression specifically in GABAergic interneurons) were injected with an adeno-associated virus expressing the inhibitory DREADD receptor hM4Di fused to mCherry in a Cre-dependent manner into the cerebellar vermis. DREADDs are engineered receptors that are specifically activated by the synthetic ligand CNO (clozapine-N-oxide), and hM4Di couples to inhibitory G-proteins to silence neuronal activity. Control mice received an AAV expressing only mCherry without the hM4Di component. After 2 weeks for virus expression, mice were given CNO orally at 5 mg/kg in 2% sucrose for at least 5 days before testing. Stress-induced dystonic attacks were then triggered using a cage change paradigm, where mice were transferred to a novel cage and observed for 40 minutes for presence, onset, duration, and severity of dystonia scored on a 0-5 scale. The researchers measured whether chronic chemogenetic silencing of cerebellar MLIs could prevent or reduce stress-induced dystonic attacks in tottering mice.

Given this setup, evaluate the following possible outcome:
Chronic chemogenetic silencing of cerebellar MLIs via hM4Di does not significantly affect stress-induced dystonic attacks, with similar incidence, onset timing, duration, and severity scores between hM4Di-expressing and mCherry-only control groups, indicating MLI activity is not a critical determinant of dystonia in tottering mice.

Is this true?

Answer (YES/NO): YES